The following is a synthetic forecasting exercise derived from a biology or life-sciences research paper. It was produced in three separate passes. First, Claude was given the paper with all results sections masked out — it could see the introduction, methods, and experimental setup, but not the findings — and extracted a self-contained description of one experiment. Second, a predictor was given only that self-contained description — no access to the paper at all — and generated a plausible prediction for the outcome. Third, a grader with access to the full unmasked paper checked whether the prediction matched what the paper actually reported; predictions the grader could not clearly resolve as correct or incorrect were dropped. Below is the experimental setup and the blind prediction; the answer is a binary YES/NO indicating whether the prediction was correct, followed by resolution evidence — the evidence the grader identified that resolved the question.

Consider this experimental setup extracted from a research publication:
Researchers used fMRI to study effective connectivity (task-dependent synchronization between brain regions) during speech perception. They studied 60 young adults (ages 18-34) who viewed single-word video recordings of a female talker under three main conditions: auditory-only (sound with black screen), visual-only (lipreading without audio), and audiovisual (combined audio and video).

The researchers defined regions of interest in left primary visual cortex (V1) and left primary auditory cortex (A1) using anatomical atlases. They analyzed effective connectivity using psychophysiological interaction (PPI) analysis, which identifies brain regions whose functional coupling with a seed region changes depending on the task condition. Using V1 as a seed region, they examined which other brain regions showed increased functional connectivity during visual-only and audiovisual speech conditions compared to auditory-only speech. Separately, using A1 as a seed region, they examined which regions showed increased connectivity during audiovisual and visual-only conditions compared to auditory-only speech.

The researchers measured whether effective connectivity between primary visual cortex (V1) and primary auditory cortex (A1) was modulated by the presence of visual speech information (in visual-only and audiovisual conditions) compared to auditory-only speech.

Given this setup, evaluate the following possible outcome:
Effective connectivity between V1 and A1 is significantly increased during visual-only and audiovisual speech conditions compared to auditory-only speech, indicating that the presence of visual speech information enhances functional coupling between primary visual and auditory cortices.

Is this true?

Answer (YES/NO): YES